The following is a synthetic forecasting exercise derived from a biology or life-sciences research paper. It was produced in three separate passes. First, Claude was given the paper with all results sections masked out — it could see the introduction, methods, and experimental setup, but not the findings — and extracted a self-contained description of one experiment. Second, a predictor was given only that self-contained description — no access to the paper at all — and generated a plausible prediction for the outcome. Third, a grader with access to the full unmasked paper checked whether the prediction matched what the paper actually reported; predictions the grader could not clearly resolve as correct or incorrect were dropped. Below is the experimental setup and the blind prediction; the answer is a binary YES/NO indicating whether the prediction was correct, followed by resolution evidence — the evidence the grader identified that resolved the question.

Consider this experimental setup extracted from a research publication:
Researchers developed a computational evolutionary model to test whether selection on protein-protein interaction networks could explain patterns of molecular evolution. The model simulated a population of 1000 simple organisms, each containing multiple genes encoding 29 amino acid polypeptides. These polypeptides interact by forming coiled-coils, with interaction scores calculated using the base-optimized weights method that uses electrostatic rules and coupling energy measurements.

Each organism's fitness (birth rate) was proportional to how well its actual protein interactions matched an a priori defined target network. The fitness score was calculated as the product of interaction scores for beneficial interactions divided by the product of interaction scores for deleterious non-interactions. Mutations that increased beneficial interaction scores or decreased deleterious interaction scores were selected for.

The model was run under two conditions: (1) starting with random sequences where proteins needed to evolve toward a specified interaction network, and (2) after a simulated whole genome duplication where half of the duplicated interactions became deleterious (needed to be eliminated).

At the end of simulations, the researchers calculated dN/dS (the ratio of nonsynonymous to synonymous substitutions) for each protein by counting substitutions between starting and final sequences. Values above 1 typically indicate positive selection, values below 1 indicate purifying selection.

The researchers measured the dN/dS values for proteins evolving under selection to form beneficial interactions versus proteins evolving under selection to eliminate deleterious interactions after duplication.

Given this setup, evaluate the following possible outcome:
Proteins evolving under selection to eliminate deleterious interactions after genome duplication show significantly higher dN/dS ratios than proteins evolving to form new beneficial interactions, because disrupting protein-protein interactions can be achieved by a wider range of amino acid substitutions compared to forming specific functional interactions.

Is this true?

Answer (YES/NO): NO